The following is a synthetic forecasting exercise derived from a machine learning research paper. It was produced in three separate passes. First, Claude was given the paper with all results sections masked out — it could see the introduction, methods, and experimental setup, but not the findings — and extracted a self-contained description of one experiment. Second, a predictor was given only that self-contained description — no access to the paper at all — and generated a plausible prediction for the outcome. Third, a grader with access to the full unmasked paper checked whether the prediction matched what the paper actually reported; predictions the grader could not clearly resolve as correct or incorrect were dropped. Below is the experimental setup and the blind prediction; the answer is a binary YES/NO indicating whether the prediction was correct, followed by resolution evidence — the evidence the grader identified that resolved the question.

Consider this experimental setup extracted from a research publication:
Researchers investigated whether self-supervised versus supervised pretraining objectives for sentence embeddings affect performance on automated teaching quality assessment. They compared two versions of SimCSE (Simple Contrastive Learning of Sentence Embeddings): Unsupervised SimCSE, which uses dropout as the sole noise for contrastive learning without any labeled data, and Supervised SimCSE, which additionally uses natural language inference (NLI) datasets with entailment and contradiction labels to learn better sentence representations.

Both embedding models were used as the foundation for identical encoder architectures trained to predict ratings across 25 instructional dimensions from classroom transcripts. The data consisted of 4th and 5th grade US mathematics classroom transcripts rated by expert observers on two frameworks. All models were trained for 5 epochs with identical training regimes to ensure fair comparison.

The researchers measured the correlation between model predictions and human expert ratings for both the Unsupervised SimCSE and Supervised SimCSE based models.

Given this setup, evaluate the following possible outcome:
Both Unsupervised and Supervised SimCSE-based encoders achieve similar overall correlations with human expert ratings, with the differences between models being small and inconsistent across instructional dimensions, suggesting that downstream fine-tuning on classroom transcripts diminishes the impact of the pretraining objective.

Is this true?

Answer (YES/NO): NO